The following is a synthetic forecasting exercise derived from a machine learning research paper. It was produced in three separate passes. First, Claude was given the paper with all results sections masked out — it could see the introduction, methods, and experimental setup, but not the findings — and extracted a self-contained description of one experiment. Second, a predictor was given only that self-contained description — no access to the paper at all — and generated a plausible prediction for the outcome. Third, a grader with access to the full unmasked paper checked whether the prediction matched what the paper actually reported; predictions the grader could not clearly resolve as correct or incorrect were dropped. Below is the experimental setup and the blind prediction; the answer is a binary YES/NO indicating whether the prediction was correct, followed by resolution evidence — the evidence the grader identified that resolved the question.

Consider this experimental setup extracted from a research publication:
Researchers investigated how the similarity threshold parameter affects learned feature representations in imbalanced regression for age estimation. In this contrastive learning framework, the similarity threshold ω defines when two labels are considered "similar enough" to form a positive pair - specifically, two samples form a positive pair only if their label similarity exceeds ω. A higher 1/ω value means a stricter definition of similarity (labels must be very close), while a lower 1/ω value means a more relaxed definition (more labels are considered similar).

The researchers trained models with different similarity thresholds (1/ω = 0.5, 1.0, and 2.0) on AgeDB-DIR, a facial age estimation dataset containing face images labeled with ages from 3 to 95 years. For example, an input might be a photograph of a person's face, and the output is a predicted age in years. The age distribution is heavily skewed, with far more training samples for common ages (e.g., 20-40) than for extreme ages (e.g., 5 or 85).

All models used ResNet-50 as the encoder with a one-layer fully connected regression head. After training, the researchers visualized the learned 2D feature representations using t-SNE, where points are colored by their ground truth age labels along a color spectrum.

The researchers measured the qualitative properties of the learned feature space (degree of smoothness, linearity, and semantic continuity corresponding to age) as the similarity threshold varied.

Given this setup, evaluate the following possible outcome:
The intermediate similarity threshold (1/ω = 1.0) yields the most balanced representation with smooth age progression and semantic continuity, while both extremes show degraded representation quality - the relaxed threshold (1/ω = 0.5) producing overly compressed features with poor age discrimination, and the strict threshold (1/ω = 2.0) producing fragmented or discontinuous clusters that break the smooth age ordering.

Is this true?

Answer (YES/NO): NO